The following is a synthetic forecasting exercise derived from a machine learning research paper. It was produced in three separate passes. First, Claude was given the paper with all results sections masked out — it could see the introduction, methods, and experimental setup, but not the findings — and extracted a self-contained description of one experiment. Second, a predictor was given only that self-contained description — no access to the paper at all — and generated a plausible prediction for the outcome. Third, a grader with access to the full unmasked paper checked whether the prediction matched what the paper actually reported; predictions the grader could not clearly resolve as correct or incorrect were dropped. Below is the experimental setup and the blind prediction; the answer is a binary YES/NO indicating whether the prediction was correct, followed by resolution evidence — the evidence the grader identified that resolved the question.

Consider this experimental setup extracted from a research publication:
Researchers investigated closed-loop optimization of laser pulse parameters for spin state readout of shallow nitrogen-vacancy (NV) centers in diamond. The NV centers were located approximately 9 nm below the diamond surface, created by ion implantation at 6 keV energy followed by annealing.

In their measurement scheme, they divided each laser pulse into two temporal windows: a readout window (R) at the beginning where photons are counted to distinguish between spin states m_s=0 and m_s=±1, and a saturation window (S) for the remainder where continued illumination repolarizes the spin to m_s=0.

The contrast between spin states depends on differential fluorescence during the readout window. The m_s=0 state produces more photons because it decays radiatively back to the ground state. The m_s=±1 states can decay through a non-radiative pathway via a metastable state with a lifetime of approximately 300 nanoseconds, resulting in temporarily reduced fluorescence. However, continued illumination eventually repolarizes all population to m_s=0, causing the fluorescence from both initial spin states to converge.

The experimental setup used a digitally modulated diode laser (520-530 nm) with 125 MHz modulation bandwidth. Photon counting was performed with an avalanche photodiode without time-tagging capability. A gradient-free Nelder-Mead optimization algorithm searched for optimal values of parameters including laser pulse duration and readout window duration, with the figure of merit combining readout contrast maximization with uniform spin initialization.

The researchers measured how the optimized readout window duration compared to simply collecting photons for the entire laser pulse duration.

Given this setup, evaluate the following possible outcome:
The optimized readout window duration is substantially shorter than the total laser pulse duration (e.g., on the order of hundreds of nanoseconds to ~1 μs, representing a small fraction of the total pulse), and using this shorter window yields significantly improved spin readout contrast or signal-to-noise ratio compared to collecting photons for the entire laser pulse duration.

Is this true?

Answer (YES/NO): NO